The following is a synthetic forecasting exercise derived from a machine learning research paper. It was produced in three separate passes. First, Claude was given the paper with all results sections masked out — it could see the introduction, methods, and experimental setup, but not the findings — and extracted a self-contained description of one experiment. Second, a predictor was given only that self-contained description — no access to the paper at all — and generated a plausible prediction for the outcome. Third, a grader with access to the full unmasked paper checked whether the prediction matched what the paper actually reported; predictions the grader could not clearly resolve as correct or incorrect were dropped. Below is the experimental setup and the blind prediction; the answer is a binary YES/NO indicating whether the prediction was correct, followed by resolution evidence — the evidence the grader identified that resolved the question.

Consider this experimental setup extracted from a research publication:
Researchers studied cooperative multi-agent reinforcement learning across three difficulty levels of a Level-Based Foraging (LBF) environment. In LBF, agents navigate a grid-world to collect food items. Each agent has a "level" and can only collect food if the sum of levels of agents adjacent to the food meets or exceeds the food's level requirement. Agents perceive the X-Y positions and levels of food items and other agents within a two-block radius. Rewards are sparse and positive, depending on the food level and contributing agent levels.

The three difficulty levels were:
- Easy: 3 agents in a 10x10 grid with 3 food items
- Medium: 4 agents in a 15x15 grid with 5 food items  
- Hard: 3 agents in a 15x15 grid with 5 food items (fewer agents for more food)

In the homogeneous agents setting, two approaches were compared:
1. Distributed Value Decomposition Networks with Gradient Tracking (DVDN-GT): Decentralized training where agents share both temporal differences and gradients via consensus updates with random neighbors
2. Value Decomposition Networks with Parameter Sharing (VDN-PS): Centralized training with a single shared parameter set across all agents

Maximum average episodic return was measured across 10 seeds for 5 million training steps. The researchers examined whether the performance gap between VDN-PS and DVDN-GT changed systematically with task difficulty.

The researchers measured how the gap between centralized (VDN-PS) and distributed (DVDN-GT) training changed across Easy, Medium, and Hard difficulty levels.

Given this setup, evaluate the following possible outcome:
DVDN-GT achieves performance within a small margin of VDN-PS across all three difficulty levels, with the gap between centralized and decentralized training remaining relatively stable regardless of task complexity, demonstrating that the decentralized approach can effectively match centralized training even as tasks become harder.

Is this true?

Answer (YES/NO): NO